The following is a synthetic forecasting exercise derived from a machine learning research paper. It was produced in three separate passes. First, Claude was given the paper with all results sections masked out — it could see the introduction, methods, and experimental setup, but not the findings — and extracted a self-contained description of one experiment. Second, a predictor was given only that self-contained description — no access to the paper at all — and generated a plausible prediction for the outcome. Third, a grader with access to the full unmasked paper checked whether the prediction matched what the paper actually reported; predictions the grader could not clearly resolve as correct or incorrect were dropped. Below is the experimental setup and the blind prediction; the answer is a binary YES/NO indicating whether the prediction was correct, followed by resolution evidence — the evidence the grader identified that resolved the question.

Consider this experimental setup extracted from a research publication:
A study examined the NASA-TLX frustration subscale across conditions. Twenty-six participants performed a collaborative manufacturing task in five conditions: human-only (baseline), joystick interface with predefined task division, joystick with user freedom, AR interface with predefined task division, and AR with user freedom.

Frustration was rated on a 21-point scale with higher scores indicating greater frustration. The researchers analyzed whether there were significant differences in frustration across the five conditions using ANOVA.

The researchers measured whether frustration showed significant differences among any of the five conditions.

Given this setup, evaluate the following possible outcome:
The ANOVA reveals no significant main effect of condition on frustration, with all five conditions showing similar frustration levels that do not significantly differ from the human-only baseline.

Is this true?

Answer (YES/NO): YES